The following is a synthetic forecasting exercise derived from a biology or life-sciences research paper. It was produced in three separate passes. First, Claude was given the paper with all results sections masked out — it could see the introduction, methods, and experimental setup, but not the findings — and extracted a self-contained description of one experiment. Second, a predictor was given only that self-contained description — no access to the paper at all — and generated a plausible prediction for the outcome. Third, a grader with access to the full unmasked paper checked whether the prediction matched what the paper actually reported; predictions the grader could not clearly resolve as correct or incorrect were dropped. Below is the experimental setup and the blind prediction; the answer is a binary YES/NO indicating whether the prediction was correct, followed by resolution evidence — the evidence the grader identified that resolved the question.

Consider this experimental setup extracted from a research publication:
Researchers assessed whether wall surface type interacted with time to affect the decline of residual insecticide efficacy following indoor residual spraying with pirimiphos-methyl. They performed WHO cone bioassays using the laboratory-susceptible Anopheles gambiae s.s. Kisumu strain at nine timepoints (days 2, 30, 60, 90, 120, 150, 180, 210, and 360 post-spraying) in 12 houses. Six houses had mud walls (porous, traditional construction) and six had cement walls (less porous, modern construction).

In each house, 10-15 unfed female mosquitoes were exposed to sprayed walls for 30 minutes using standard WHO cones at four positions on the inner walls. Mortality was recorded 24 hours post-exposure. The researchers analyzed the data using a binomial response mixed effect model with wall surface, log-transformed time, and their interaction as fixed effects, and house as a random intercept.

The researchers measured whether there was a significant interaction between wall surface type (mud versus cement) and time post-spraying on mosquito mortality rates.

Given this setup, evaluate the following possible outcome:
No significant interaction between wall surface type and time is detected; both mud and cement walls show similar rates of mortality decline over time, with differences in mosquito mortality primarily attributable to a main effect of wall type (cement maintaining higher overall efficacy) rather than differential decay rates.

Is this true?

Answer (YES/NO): YES